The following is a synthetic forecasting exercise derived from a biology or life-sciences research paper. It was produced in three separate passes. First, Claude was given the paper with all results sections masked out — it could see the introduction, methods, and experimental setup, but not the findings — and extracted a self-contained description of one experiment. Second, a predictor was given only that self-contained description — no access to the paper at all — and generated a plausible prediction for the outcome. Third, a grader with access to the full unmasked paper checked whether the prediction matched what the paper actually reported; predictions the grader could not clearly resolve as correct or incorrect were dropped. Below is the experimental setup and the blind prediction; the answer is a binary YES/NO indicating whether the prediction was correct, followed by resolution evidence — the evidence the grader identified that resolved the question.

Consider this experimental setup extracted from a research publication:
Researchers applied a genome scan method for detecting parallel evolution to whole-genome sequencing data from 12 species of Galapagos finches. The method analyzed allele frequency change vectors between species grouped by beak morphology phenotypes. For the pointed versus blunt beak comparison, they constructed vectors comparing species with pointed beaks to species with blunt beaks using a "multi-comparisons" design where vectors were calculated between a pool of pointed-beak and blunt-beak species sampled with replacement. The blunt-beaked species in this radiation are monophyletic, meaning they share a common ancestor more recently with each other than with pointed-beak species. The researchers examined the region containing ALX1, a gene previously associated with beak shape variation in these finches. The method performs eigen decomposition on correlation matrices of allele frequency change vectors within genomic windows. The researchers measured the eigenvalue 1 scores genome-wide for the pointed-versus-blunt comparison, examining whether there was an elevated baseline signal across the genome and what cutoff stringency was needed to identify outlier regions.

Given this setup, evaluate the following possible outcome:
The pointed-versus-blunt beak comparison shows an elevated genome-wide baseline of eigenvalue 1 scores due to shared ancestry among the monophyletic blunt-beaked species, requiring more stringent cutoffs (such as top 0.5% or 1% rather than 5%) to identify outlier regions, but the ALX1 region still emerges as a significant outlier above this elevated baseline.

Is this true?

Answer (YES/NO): NO